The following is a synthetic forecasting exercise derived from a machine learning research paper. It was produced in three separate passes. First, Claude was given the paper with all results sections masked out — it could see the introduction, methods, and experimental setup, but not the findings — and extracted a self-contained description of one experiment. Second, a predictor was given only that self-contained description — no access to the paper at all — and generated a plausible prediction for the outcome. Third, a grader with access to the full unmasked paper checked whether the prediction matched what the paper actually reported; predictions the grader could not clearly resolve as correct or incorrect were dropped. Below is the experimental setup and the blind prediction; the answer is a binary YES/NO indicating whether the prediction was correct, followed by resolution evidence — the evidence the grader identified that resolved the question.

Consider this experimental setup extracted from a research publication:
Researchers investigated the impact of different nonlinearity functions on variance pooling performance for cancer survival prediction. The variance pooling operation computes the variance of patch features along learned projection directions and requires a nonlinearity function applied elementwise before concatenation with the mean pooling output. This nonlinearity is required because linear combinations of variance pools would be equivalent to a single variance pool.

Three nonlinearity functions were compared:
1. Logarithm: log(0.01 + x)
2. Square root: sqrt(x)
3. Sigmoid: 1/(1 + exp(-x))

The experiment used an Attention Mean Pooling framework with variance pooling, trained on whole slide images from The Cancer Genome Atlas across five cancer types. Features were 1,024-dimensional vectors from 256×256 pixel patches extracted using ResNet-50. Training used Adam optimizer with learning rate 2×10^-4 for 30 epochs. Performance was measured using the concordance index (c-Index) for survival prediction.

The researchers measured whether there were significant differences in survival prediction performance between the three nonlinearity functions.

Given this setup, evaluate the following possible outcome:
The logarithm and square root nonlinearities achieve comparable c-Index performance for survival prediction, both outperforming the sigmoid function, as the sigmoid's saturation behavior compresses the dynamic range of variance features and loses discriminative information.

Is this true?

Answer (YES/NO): NO